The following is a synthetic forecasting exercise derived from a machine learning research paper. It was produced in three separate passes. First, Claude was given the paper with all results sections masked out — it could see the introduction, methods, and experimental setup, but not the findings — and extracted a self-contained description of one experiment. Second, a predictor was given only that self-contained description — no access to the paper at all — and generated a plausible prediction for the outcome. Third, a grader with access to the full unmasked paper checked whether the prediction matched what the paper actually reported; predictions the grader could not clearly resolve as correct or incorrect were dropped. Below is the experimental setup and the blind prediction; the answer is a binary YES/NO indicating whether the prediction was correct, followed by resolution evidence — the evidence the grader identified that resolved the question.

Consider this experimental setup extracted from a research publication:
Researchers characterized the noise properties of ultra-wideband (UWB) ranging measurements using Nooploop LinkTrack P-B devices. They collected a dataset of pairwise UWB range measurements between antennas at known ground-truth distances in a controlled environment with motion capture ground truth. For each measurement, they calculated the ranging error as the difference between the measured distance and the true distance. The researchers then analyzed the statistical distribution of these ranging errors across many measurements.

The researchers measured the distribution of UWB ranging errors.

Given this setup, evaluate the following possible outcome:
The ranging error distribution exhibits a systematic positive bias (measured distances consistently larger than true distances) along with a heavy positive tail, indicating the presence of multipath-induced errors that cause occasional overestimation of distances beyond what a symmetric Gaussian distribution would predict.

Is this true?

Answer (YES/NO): YES